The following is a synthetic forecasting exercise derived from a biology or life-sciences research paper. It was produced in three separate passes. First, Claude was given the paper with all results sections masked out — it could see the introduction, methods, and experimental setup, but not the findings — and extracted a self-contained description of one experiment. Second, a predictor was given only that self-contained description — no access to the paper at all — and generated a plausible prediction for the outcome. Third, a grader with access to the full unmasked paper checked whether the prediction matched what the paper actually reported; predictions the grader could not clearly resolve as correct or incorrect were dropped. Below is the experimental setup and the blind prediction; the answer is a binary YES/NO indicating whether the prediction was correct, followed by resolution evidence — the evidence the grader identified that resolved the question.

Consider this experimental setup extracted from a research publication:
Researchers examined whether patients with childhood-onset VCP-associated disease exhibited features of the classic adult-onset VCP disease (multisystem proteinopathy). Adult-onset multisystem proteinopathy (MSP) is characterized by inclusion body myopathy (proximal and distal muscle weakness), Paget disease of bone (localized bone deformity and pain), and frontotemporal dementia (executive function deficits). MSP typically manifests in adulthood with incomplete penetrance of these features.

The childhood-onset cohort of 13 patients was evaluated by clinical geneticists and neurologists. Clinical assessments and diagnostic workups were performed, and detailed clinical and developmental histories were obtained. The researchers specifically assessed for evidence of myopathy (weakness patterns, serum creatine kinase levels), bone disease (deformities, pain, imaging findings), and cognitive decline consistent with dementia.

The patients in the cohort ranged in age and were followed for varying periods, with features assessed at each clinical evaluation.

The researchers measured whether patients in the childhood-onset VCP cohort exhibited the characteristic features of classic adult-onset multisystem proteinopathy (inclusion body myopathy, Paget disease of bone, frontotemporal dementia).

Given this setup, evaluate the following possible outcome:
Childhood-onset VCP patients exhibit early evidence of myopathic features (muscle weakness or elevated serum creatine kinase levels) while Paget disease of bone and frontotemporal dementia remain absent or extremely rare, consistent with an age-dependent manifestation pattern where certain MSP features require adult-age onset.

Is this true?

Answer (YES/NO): NO